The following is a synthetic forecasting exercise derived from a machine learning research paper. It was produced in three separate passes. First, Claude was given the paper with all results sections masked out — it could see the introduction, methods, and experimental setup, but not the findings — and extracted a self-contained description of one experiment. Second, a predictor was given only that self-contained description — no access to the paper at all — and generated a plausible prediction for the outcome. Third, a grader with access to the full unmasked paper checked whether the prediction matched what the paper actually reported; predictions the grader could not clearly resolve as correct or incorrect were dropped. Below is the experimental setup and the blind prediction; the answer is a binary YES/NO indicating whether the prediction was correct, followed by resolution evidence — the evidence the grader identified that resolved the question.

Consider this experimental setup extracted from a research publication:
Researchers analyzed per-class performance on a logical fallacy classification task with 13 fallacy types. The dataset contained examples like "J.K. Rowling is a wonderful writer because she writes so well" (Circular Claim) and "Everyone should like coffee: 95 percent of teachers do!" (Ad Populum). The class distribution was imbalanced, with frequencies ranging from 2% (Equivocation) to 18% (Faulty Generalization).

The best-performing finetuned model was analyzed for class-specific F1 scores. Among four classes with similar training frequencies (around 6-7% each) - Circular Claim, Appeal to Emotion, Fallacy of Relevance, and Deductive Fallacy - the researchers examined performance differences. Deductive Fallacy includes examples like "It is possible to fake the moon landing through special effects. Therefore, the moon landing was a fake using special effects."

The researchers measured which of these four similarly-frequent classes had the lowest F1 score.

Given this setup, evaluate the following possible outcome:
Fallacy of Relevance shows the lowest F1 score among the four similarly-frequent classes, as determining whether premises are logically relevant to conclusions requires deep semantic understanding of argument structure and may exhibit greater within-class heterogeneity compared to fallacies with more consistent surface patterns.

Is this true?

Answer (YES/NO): NO